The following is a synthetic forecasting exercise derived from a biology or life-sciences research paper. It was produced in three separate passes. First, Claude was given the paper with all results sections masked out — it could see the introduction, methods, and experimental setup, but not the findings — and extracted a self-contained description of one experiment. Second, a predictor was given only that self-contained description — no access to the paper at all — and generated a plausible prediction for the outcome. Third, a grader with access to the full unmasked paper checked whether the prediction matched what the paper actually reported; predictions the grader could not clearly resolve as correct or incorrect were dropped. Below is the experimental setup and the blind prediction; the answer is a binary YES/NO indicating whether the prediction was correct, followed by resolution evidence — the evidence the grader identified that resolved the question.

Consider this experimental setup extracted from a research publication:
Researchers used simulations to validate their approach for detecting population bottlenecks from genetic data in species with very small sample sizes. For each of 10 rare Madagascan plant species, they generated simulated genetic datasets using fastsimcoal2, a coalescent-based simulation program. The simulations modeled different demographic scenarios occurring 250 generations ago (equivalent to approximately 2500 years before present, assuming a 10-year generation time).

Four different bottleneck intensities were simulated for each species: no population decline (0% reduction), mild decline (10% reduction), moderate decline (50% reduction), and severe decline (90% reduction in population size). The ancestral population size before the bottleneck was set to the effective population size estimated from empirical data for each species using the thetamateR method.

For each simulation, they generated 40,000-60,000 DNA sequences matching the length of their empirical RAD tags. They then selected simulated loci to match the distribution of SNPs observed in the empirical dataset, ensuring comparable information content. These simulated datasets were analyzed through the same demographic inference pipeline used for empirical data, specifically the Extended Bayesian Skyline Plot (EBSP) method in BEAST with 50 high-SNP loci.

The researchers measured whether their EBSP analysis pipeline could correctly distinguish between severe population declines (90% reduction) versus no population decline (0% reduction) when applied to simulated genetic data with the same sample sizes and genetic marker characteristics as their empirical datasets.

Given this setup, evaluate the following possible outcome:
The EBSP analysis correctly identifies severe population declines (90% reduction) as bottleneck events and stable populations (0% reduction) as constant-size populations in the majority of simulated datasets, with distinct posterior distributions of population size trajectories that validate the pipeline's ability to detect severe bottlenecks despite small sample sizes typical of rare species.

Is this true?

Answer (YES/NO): NO